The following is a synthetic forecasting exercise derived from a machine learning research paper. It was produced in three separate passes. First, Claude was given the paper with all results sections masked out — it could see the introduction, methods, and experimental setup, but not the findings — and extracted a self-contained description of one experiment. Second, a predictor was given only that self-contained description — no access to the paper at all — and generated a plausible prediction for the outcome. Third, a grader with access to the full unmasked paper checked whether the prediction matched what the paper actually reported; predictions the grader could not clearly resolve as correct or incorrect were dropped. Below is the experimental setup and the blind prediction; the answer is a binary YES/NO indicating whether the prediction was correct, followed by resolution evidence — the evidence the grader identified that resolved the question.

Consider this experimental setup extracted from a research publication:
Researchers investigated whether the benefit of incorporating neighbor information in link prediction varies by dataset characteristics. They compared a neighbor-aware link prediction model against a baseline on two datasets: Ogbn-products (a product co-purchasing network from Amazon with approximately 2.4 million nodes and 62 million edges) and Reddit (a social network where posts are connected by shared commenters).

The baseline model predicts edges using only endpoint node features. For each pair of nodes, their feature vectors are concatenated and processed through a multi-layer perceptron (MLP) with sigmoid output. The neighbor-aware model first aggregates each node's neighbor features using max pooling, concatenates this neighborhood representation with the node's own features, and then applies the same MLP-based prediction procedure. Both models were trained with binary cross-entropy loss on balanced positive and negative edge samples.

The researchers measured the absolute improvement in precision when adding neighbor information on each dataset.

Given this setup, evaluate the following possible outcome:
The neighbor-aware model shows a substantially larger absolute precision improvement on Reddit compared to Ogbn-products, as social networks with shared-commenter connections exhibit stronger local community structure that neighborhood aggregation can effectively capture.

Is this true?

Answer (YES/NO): NO